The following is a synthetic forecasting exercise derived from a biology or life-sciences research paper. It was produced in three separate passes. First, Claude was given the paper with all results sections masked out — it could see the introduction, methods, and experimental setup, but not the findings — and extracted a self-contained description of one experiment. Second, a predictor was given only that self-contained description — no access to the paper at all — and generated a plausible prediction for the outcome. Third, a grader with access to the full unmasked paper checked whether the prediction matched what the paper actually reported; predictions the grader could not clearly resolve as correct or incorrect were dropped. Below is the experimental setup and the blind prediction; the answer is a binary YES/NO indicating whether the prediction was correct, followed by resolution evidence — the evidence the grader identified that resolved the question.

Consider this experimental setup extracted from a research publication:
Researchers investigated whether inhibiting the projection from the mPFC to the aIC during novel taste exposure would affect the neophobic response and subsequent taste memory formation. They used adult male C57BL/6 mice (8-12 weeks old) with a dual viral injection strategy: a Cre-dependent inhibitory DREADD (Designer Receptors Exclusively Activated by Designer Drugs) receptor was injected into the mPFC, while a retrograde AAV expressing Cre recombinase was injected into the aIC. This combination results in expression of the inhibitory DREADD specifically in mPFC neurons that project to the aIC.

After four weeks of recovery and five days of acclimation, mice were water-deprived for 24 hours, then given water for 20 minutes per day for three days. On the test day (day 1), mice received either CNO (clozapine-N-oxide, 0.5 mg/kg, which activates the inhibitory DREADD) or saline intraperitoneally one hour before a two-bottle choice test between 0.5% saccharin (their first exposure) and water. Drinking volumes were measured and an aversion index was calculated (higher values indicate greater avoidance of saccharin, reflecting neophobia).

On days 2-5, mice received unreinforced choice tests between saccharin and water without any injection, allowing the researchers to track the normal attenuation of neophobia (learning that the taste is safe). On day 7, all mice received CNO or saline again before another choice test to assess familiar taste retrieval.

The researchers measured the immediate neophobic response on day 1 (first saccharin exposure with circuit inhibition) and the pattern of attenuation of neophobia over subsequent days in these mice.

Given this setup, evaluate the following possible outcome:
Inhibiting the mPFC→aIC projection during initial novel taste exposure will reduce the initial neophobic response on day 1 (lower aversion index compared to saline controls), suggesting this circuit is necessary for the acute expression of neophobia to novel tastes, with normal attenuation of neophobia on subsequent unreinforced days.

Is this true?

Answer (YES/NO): YES